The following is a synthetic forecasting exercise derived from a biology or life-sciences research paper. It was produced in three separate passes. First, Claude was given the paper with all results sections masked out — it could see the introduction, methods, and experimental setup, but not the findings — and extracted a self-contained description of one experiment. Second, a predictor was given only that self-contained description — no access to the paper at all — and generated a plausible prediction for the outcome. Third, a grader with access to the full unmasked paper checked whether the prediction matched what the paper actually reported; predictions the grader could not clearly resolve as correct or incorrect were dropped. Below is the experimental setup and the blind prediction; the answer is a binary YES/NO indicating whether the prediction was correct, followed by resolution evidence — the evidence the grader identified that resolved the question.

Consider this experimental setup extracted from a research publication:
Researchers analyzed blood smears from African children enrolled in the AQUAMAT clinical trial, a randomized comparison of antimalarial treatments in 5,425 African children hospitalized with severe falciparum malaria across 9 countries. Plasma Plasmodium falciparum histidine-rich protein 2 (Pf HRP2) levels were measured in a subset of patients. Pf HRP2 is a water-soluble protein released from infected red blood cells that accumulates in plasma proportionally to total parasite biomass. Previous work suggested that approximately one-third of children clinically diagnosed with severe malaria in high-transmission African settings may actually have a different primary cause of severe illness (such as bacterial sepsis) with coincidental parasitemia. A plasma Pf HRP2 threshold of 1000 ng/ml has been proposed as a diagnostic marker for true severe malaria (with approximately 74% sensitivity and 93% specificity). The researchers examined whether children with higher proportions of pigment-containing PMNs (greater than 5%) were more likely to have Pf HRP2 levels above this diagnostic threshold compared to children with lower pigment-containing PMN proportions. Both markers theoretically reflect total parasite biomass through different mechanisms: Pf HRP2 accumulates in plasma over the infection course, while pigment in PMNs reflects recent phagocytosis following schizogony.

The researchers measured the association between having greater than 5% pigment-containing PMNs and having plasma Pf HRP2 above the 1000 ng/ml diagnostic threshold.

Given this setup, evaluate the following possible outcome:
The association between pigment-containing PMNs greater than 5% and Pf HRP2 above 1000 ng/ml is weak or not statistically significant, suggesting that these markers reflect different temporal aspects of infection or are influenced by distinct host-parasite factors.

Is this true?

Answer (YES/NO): NO